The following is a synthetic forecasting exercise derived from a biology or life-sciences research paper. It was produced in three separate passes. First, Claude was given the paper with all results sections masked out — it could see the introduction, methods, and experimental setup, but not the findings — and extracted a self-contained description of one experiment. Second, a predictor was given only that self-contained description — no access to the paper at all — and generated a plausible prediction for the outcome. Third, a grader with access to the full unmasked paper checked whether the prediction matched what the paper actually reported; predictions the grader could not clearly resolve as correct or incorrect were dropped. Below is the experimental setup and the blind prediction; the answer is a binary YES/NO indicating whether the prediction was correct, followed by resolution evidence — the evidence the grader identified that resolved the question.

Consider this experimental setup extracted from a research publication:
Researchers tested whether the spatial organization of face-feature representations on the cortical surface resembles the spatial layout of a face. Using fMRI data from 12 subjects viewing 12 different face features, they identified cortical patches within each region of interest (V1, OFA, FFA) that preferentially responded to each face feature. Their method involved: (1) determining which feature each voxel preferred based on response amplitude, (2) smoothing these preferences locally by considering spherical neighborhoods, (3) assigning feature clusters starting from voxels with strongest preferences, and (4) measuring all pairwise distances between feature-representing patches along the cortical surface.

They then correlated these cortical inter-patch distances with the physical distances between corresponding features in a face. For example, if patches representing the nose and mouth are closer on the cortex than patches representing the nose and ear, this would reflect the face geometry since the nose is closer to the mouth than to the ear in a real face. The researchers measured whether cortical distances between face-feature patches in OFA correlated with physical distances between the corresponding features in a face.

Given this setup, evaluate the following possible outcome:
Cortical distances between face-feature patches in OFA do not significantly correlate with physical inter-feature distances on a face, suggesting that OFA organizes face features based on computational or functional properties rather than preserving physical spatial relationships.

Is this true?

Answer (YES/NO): NO